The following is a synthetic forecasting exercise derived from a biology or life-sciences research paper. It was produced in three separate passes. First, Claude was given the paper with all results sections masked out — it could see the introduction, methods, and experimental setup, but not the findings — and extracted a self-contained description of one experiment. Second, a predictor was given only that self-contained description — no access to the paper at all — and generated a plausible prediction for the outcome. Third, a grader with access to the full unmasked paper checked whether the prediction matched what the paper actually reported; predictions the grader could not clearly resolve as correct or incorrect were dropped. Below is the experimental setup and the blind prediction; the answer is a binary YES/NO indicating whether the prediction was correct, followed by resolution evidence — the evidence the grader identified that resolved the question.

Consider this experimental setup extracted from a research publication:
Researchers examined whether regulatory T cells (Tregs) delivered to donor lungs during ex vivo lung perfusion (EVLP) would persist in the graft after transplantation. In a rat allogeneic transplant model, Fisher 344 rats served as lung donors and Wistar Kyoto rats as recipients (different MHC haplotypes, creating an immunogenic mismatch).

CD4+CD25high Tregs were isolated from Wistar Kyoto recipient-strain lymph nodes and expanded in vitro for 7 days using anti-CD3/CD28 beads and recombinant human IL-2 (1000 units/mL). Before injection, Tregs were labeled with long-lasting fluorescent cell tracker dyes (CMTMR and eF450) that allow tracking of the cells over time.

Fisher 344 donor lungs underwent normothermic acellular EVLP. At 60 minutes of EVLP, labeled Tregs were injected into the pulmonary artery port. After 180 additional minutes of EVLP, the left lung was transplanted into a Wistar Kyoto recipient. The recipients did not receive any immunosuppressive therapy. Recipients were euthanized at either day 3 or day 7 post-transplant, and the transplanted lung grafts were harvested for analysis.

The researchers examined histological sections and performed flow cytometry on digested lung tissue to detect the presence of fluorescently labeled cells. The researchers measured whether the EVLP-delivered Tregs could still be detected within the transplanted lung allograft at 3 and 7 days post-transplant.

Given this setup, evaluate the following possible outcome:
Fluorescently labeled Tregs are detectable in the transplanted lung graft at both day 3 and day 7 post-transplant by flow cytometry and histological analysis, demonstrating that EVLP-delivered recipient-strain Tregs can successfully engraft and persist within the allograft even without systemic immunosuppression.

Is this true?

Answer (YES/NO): NO